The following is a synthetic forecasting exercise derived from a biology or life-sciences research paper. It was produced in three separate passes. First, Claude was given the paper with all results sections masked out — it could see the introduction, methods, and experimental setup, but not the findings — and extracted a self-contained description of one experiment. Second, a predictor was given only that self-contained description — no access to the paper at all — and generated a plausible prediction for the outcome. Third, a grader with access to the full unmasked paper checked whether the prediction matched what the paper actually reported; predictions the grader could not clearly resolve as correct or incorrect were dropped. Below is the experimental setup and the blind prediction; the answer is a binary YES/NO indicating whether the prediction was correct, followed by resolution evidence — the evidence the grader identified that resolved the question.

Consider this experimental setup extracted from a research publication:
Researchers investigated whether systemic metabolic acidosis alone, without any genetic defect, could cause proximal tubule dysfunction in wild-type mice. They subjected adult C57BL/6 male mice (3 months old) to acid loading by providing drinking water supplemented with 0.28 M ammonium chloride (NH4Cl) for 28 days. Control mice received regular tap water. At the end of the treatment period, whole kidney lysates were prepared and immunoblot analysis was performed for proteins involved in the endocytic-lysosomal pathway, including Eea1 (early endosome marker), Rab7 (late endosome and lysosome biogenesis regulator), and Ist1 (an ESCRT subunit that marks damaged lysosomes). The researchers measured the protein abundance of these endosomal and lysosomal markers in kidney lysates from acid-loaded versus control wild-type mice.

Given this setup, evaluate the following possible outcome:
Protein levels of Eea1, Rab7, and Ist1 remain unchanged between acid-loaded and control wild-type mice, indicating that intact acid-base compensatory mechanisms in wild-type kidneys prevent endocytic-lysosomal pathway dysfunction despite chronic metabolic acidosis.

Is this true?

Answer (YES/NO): NO